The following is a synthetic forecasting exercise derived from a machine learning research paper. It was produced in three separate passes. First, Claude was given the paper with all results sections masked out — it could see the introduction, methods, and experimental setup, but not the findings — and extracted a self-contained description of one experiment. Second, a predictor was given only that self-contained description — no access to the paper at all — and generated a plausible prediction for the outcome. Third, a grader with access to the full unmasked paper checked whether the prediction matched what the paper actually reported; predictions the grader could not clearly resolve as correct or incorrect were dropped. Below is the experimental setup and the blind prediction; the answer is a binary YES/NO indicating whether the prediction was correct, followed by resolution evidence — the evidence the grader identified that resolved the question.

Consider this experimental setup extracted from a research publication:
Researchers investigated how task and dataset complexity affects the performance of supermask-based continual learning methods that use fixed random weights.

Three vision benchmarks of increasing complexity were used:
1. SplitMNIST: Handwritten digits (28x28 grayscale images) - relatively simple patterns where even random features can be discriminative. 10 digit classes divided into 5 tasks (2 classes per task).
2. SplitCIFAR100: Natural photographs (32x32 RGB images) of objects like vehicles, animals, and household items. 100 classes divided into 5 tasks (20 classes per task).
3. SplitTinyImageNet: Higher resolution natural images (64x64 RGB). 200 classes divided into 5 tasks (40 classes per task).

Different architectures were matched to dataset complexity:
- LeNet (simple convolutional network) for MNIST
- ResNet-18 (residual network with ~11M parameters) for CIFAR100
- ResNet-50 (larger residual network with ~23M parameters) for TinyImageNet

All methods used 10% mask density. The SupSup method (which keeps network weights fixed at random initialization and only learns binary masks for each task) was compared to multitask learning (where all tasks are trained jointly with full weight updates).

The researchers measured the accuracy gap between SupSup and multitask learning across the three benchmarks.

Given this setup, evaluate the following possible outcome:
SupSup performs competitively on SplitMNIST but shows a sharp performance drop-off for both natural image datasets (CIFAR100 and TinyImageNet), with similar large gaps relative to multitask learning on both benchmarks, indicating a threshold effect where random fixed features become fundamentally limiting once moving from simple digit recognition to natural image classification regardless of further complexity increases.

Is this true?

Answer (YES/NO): NO